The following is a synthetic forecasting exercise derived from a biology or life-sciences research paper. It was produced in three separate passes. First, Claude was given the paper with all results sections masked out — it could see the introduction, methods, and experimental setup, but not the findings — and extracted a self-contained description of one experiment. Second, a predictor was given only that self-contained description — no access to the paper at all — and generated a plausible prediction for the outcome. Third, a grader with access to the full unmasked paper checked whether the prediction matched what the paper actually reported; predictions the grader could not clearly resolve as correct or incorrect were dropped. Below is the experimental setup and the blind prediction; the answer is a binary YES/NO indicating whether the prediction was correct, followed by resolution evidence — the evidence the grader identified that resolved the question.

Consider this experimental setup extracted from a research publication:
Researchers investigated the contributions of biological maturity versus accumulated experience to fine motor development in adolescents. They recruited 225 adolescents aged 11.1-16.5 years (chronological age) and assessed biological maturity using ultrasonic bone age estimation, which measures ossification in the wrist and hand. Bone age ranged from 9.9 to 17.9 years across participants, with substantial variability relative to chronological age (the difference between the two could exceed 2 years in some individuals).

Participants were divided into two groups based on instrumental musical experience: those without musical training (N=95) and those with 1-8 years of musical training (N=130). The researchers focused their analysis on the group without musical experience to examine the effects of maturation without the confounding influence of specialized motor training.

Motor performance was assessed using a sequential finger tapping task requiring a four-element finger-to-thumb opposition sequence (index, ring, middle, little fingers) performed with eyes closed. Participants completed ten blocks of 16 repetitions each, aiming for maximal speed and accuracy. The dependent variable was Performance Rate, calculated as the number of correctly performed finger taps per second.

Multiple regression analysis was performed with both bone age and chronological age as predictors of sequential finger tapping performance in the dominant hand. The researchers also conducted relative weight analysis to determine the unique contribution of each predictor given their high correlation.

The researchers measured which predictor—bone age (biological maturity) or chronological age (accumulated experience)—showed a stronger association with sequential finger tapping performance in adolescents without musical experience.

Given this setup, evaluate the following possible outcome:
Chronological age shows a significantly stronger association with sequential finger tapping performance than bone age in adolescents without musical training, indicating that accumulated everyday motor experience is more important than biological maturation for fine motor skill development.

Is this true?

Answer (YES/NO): NO